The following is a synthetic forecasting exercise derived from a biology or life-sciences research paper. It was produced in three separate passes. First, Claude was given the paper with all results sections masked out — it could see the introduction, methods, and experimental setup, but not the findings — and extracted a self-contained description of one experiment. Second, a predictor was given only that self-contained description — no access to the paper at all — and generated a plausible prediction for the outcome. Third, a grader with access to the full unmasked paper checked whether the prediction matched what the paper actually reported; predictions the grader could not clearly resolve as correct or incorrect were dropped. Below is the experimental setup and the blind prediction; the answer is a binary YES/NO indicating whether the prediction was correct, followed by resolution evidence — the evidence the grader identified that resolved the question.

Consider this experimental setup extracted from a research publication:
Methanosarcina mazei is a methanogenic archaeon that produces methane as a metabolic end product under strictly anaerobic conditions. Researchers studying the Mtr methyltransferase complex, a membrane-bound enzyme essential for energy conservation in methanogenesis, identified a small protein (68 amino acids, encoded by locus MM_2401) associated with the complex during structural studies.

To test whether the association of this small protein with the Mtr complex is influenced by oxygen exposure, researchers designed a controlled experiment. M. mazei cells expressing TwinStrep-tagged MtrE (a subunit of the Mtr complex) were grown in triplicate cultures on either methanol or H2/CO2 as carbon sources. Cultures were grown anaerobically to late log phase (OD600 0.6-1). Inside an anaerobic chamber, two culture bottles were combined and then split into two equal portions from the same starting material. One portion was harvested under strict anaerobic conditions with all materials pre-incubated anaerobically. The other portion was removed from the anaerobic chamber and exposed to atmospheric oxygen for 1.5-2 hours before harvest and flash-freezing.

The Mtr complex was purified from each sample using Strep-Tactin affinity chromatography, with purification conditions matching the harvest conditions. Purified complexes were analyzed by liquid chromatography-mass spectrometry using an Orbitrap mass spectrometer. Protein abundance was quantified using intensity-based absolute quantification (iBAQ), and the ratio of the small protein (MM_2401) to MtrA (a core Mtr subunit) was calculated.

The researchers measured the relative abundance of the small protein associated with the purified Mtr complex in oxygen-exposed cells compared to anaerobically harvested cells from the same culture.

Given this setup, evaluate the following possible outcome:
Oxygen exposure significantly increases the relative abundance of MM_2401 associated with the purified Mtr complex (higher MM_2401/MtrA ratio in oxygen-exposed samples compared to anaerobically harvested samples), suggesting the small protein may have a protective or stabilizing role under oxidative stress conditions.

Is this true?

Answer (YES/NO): YES